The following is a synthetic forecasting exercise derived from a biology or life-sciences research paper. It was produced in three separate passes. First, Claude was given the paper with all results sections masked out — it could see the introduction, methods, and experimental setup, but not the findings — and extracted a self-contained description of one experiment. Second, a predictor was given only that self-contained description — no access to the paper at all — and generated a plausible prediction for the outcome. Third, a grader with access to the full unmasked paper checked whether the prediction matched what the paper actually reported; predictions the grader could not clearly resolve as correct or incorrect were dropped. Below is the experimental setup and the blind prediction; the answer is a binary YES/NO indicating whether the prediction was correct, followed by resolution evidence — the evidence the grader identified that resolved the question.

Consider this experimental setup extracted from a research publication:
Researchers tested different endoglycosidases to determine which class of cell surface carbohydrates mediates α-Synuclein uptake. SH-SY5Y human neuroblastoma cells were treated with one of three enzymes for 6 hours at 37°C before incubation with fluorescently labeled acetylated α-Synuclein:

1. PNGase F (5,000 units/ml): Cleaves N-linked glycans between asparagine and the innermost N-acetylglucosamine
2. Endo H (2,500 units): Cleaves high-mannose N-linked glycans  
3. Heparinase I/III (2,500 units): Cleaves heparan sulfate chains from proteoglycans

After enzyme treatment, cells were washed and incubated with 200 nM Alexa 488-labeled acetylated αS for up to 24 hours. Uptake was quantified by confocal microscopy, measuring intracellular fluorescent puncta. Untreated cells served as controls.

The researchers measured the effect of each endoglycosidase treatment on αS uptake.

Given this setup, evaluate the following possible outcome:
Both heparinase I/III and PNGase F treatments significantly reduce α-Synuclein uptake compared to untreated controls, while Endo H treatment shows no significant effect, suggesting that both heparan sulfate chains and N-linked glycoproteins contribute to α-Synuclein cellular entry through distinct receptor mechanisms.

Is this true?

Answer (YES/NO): NO